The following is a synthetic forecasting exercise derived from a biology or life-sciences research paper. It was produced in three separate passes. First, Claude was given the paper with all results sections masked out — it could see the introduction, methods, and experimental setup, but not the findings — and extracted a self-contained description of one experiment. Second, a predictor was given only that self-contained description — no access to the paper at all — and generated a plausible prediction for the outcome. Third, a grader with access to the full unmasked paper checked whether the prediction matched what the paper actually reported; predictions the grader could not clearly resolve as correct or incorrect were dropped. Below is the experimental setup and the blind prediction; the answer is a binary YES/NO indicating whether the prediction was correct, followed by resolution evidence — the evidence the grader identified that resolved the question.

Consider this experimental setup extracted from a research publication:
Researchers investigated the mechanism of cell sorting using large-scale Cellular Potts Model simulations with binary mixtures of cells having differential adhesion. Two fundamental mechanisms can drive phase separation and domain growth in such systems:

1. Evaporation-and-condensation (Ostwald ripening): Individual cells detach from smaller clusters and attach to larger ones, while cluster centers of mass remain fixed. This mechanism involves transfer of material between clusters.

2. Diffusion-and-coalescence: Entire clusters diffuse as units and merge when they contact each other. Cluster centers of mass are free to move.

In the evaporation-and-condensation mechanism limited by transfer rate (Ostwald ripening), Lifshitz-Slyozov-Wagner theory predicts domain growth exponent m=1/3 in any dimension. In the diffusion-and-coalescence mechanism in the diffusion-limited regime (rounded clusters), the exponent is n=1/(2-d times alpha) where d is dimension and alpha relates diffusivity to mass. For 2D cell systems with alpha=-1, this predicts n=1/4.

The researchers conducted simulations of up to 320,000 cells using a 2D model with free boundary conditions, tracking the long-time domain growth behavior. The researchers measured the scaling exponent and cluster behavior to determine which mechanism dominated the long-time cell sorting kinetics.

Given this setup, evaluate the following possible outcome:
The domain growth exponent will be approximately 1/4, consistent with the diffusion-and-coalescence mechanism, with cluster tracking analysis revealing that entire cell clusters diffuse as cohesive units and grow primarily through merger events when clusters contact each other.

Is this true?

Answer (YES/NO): YES